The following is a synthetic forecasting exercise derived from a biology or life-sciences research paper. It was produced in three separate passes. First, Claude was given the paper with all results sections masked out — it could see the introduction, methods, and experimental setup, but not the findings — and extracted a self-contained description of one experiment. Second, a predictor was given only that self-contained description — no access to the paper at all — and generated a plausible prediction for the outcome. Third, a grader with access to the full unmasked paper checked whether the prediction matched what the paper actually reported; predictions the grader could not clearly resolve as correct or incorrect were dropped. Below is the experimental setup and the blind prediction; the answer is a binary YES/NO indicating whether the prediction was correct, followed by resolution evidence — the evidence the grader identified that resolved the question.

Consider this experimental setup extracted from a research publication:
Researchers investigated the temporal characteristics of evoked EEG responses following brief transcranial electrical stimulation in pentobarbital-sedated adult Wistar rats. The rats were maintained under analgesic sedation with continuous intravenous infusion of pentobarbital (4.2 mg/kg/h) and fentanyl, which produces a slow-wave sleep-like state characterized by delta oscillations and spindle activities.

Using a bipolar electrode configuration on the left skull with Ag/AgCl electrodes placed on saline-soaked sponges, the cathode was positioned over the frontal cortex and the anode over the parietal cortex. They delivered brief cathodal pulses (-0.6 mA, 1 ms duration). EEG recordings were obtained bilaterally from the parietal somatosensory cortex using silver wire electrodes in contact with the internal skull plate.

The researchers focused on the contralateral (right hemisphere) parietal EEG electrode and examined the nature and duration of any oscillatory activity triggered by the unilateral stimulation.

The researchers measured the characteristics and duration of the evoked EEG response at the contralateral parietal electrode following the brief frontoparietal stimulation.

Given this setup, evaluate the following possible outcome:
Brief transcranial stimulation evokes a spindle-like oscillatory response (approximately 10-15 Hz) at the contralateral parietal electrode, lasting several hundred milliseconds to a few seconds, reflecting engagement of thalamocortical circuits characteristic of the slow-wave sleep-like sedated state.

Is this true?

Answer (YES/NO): YES